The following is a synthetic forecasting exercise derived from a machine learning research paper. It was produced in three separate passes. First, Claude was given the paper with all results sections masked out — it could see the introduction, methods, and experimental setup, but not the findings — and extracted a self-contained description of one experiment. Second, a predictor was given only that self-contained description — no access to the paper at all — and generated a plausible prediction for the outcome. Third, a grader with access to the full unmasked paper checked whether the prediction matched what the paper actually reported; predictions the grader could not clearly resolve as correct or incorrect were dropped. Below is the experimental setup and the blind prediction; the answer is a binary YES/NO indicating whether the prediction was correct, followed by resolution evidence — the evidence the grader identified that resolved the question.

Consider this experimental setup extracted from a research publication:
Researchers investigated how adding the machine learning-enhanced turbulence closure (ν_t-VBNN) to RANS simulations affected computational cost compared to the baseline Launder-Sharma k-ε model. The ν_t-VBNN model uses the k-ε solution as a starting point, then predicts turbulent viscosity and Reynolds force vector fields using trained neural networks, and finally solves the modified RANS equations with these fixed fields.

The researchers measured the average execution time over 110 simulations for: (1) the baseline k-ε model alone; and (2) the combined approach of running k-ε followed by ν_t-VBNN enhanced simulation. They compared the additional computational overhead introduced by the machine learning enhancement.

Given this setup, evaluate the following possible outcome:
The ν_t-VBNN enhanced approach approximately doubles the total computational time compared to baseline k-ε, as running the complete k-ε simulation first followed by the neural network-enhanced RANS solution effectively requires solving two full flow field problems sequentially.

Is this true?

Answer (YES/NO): NO